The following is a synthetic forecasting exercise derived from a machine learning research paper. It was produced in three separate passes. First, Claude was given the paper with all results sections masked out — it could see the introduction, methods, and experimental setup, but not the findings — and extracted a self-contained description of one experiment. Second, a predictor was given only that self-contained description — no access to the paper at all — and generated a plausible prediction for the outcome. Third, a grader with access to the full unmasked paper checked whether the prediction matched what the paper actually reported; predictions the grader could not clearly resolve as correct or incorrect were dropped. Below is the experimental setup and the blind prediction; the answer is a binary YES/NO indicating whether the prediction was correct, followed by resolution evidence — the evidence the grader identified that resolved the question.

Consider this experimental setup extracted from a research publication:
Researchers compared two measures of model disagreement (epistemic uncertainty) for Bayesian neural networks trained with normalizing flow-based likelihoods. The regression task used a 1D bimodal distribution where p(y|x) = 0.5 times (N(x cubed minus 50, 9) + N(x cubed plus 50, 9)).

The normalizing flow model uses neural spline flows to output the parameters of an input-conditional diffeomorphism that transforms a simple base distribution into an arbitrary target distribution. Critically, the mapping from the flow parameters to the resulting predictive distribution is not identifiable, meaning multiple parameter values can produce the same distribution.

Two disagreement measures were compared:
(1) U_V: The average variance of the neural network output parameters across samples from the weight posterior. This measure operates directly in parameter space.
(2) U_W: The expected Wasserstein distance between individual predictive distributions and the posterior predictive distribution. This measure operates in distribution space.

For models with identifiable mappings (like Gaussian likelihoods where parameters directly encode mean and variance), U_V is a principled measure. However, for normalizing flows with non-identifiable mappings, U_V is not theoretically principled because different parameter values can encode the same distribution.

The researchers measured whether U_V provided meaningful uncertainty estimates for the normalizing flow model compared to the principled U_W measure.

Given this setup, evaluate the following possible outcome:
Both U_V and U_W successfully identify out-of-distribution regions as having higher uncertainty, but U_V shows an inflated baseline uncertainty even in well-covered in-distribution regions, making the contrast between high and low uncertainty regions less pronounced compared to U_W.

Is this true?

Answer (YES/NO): NO